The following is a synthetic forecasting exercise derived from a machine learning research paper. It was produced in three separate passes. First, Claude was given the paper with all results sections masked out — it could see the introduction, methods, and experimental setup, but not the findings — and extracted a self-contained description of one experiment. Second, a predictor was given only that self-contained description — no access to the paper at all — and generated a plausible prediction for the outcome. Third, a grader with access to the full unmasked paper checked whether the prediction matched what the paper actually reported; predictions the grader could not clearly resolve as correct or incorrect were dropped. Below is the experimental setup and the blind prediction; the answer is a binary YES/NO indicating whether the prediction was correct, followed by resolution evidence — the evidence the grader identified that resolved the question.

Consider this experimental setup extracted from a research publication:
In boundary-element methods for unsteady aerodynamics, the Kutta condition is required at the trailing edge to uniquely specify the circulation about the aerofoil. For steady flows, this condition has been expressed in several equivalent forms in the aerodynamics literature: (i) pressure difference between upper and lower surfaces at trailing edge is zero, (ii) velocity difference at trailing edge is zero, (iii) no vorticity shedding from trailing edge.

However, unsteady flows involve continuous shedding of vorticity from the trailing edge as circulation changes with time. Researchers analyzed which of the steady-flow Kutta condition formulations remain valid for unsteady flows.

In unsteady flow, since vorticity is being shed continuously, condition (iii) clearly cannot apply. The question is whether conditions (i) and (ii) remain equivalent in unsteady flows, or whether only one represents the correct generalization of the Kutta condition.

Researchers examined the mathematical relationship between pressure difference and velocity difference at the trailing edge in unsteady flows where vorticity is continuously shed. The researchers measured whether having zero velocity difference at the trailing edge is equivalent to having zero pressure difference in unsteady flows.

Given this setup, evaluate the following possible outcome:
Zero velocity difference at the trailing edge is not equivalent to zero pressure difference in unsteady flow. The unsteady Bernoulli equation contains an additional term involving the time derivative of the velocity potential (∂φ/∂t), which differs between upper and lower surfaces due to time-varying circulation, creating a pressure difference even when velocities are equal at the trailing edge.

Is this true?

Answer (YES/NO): YES